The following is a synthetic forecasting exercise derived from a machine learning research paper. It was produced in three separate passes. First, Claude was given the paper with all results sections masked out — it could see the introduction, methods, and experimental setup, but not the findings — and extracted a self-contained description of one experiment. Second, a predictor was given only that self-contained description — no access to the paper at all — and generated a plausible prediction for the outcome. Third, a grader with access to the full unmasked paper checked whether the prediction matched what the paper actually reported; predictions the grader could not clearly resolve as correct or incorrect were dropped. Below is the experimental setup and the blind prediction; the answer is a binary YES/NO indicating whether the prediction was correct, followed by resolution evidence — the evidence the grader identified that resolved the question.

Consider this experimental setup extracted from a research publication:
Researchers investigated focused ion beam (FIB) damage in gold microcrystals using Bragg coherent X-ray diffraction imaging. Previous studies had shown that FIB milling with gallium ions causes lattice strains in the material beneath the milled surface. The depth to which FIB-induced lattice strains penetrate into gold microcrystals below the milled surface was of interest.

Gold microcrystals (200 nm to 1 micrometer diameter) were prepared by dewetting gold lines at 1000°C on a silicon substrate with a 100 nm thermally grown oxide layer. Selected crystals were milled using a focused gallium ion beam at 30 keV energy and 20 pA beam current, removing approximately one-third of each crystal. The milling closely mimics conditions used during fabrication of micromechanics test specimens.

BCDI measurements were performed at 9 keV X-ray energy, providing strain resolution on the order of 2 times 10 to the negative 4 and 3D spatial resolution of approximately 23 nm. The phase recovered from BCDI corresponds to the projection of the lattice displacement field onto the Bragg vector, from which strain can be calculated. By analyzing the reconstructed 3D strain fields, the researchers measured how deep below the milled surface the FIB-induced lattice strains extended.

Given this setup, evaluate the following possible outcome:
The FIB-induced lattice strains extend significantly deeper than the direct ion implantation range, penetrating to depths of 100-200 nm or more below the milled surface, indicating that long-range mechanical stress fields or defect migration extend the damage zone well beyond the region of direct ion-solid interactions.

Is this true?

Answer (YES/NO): YES